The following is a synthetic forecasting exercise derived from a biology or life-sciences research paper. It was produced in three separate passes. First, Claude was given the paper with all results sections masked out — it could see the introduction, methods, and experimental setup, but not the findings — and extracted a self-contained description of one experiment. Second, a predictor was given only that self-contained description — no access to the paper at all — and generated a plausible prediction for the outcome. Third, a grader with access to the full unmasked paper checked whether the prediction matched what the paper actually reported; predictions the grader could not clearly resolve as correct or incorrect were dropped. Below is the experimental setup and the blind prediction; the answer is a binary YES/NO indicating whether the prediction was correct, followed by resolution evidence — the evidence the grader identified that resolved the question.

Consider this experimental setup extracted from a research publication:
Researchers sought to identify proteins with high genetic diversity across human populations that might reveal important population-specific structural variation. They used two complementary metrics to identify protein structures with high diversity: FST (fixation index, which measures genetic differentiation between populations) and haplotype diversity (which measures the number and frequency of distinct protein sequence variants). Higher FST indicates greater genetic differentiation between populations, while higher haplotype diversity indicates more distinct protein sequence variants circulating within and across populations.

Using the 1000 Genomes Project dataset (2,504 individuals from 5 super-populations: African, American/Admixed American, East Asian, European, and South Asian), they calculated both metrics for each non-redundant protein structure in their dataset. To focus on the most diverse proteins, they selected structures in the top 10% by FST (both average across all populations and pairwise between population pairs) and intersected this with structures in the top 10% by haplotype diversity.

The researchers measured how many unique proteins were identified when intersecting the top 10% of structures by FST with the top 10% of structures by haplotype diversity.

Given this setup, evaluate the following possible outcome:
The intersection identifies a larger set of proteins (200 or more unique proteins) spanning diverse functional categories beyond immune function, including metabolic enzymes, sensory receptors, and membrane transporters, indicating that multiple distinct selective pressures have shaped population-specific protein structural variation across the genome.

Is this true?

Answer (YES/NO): YES